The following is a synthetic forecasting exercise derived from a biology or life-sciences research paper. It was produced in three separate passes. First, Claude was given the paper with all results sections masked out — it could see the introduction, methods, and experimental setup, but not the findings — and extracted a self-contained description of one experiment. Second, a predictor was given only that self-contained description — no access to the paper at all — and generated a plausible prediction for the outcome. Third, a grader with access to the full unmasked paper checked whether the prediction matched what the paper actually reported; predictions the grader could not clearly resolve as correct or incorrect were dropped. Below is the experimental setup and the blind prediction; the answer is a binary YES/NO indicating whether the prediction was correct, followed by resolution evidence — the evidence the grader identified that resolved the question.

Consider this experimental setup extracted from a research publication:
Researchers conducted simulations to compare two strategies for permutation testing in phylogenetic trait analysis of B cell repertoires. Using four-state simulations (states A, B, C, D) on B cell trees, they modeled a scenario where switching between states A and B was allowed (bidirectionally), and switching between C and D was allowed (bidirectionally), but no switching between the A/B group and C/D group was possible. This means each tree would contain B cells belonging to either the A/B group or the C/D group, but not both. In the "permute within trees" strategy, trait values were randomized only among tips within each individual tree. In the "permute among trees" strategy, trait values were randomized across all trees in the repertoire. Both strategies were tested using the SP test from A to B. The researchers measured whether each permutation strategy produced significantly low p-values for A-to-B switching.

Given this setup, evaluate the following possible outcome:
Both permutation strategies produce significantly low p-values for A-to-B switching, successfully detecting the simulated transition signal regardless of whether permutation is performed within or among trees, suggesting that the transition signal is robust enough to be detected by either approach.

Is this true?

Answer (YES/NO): NO